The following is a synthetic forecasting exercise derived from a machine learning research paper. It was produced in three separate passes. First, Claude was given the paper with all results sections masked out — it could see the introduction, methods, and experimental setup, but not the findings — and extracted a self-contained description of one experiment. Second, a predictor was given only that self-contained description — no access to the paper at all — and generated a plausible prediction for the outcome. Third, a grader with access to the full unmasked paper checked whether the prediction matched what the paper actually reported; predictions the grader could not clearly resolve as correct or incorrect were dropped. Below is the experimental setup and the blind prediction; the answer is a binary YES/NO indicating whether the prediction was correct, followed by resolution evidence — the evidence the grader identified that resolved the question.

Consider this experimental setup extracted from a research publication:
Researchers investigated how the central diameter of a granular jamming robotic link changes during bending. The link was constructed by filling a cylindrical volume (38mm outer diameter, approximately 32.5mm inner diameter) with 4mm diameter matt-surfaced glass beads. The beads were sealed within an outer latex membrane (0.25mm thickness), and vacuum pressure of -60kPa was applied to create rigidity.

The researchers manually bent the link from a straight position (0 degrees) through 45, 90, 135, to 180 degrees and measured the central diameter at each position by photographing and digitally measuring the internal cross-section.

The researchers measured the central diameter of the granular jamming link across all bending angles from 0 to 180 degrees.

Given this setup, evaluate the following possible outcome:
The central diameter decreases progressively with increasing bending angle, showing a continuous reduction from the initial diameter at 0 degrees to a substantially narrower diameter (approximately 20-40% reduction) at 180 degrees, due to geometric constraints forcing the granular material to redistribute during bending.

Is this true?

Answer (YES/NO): NO